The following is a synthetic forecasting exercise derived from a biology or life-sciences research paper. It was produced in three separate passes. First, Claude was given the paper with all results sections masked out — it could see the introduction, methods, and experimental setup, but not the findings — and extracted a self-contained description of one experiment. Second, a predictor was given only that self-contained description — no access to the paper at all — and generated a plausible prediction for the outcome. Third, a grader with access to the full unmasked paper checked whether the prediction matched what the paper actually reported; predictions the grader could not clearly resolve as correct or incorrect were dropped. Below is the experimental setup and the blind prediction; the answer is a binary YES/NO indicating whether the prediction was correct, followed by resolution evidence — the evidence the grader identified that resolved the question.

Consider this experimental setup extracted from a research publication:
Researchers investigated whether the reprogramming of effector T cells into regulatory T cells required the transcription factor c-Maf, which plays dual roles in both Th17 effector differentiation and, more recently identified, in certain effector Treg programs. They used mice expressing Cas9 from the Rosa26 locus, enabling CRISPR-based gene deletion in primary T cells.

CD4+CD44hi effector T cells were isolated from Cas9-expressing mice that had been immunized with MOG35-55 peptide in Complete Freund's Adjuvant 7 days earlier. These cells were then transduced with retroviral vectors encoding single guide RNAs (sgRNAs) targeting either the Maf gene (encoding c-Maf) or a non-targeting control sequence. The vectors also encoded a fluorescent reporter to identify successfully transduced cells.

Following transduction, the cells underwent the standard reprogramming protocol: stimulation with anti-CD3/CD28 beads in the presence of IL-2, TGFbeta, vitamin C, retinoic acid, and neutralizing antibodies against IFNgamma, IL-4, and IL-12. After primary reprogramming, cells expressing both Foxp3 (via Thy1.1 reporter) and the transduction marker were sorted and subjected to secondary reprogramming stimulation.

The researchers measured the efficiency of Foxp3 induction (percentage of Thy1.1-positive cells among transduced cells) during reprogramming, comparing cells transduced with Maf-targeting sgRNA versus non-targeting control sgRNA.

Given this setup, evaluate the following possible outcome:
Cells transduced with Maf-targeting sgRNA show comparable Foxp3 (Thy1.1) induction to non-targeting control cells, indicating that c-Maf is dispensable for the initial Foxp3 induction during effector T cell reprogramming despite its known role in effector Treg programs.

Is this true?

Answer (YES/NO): YES